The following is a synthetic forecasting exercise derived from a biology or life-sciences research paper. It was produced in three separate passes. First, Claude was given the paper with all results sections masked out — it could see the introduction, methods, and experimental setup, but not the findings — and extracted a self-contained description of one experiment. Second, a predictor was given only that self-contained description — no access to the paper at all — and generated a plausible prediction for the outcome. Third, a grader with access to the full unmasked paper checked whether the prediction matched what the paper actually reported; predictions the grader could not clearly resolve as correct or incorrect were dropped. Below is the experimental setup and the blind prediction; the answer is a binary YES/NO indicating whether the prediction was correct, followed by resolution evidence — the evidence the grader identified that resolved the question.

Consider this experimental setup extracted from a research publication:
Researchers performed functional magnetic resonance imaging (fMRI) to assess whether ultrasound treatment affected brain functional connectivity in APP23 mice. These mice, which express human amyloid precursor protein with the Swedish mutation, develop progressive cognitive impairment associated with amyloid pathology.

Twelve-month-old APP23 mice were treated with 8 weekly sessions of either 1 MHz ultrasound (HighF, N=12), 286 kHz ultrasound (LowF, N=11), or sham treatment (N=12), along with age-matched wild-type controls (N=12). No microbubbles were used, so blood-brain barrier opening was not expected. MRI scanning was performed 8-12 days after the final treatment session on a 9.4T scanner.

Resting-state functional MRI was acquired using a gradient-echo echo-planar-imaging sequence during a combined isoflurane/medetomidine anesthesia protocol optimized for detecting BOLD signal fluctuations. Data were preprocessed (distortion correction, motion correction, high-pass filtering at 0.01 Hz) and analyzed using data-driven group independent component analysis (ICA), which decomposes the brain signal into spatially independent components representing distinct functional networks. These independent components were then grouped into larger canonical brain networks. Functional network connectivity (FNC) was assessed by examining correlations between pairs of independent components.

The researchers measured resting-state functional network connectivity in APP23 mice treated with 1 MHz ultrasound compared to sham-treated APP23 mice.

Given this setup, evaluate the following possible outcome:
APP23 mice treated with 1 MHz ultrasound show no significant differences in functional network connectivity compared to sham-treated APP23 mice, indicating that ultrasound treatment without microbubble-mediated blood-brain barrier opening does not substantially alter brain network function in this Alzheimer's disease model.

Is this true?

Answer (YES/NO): NO